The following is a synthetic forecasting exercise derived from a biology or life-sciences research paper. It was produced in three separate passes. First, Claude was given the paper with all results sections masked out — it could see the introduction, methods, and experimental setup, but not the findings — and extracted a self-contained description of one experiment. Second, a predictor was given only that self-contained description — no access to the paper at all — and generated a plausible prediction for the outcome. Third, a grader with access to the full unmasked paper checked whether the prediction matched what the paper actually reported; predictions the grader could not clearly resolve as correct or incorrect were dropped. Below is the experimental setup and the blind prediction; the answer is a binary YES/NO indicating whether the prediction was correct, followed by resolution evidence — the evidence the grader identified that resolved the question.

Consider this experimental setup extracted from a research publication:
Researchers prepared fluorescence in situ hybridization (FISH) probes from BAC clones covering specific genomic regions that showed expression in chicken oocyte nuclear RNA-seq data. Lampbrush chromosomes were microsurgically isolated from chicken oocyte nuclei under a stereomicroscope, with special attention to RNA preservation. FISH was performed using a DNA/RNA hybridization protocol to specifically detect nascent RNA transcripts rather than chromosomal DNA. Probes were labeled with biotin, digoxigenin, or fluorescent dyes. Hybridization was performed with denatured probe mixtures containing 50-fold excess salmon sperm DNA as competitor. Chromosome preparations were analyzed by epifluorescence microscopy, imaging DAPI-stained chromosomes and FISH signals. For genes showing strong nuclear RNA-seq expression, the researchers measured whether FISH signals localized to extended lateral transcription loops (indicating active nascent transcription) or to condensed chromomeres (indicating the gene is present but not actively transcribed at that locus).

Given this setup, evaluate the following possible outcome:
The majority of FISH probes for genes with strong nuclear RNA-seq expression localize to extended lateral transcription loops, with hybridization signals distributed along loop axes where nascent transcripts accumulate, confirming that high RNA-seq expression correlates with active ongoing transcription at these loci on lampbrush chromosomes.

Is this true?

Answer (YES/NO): YES